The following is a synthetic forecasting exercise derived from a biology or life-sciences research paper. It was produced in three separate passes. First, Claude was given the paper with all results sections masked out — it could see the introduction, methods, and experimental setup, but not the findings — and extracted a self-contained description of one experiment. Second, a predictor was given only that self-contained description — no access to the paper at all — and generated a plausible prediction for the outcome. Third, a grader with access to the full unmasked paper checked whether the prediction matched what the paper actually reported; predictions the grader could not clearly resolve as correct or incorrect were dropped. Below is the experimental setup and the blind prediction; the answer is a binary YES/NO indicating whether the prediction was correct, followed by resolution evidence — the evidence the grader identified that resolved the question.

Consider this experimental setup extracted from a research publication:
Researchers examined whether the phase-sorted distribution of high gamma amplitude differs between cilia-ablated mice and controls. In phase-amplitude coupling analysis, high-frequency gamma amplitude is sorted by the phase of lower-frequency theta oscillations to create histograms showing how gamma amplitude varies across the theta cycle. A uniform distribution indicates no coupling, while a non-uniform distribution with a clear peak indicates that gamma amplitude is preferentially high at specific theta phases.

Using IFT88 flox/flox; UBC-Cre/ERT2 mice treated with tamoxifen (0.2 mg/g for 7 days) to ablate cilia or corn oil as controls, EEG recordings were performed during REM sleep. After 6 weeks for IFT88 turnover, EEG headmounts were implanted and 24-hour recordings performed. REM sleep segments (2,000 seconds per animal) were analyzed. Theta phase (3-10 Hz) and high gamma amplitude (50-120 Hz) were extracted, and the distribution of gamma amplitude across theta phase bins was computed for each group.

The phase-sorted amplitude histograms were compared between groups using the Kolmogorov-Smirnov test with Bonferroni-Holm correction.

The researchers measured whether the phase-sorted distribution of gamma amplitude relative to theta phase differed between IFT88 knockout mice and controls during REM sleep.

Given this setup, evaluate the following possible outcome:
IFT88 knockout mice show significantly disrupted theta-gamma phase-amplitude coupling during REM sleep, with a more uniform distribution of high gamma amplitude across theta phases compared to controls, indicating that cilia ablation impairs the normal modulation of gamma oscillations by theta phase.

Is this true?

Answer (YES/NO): NO